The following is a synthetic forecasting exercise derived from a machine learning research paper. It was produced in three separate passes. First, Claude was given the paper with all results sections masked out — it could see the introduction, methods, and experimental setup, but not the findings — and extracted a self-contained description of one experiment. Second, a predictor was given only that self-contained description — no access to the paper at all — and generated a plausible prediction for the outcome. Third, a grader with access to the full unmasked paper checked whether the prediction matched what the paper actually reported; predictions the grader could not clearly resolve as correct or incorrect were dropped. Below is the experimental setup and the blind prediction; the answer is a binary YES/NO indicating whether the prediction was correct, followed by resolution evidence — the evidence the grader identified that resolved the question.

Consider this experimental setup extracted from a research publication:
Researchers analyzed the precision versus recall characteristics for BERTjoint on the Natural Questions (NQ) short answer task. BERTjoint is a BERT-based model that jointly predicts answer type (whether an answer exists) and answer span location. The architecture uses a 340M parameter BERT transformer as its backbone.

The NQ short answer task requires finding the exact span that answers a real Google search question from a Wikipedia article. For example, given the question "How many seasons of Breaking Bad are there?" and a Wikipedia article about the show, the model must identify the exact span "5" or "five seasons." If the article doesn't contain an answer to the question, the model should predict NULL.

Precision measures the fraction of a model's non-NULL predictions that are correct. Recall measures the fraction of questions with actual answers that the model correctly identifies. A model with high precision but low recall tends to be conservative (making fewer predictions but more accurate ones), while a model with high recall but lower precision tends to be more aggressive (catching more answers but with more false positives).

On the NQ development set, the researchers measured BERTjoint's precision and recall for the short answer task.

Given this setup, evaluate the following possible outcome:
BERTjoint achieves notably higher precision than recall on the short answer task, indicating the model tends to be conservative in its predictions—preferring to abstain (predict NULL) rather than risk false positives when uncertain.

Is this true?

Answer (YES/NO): YES